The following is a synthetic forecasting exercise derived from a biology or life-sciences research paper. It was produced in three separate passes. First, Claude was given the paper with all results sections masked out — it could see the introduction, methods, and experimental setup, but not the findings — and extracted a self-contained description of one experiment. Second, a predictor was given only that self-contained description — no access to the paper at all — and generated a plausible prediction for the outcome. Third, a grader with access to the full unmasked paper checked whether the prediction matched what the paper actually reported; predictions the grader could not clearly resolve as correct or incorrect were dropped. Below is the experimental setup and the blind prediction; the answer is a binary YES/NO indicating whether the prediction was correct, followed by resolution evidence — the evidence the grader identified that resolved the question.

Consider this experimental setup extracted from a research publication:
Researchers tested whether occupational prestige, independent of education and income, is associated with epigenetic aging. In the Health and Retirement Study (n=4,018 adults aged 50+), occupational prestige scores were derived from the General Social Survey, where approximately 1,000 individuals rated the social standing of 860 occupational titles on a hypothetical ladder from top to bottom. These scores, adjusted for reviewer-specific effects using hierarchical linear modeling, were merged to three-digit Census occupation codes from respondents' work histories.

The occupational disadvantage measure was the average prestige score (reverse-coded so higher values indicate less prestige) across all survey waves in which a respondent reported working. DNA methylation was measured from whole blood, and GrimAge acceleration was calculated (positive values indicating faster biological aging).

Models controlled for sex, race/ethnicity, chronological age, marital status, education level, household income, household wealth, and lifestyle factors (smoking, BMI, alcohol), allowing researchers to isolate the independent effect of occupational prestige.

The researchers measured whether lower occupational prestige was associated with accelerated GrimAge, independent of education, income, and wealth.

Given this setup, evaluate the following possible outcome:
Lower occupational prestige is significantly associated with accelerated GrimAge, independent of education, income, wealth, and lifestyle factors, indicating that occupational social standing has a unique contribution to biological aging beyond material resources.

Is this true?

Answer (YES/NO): NO